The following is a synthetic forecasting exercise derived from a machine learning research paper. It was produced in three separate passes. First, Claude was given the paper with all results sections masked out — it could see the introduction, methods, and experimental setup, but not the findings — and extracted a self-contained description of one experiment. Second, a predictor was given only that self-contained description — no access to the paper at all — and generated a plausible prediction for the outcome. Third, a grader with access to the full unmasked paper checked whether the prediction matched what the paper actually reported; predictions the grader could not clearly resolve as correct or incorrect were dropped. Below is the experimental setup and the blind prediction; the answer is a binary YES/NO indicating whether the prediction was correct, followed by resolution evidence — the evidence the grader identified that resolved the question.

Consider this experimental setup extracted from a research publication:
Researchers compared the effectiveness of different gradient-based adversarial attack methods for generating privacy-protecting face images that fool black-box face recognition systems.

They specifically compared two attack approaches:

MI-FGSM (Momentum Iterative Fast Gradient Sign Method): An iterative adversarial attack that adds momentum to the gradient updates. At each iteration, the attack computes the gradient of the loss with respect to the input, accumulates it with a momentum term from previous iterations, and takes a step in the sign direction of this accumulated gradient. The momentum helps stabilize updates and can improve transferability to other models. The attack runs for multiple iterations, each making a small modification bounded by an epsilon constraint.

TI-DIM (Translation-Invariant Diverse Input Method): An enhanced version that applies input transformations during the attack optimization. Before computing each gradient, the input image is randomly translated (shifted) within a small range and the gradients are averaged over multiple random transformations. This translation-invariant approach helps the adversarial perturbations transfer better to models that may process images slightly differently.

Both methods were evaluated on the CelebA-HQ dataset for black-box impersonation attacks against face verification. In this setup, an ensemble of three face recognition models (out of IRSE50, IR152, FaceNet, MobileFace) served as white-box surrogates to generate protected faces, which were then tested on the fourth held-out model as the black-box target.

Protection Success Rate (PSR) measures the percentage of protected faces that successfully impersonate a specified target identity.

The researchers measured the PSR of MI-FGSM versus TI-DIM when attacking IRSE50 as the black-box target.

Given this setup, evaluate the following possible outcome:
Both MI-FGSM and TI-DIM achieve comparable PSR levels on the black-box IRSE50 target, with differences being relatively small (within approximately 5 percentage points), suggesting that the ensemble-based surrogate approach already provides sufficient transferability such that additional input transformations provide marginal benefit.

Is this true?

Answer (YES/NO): NO